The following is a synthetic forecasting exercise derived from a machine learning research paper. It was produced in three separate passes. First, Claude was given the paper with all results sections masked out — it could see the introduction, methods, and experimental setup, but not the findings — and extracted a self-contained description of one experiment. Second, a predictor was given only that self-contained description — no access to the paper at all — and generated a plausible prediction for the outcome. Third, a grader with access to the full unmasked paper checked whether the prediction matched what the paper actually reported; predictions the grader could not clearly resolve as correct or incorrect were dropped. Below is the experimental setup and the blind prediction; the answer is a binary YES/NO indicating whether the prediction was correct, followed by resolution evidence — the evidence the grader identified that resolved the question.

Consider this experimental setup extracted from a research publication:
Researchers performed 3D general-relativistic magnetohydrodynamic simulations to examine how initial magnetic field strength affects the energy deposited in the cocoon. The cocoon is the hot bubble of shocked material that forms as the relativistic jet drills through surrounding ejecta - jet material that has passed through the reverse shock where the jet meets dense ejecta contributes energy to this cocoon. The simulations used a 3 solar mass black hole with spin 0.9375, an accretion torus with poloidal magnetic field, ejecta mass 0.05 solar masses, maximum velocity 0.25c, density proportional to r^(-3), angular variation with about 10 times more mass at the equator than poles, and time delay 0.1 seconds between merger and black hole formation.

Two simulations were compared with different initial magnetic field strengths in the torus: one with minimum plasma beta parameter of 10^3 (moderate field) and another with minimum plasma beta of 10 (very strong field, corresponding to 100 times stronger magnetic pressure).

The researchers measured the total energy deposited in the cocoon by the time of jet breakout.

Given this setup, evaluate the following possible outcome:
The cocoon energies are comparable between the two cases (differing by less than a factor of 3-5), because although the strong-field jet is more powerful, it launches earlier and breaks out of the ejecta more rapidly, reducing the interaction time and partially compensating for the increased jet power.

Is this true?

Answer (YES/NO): NO